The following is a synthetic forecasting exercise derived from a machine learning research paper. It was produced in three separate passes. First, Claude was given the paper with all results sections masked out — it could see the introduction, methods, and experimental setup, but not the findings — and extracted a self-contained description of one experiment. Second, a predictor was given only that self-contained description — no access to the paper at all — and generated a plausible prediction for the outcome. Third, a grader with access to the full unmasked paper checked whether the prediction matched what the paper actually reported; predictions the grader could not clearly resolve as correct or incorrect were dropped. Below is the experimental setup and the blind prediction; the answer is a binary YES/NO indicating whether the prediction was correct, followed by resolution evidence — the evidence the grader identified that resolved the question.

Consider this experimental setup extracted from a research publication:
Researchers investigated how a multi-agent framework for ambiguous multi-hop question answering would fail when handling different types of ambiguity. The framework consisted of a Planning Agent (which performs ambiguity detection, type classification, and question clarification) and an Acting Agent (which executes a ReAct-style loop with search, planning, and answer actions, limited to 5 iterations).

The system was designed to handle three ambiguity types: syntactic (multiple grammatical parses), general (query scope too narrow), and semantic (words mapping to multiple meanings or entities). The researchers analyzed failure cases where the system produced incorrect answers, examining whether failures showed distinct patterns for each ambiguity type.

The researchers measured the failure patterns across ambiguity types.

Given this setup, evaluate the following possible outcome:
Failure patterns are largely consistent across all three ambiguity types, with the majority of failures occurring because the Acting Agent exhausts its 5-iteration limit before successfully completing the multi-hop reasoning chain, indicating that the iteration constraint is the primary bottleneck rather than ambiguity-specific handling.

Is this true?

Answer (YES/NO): NO